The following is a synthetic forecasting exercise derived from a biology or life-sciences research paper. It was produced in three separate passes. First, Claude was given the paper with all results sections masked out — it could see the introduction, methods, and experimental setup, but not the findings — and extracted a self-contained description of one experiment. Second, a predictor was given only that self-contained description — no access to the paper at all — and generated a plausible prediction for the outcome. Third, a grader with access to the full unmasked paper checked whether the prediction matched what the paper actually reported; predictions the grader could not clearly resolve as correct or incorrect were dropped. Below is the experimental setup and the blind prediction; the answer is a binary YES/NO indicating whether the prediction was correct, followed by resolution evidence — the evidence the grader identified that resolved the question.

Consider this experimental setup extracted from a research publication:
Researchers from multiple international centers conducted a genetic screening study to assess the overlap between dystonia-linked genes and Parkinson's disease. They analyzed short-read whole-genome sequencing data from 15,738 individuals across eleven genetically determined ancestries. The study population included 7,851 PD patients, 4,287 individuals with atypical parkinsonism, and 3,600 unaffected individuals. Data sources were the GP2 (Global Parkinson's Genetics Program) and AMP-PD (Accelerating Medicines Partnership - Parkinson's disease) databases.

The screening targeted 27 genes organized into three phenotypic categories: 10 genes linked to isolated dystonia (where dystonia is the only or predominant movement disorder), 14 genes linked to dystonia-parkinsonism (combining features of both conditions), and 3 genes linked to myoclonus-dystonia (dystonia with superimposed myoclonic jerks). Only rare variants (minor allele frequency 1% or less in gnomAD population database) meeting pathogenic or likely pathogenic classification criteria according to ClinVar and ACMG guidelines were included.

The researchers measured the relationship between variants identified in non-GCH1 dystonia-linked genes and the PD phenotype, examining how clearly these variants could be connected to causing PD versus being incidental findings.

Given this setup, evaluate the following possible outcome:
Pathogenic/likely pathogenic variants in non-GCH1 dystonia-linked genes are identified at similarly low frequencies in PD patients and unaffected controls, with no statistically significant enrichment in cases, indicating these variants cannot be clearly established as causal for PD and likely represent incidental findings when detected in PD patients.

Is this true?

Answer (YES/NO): NO